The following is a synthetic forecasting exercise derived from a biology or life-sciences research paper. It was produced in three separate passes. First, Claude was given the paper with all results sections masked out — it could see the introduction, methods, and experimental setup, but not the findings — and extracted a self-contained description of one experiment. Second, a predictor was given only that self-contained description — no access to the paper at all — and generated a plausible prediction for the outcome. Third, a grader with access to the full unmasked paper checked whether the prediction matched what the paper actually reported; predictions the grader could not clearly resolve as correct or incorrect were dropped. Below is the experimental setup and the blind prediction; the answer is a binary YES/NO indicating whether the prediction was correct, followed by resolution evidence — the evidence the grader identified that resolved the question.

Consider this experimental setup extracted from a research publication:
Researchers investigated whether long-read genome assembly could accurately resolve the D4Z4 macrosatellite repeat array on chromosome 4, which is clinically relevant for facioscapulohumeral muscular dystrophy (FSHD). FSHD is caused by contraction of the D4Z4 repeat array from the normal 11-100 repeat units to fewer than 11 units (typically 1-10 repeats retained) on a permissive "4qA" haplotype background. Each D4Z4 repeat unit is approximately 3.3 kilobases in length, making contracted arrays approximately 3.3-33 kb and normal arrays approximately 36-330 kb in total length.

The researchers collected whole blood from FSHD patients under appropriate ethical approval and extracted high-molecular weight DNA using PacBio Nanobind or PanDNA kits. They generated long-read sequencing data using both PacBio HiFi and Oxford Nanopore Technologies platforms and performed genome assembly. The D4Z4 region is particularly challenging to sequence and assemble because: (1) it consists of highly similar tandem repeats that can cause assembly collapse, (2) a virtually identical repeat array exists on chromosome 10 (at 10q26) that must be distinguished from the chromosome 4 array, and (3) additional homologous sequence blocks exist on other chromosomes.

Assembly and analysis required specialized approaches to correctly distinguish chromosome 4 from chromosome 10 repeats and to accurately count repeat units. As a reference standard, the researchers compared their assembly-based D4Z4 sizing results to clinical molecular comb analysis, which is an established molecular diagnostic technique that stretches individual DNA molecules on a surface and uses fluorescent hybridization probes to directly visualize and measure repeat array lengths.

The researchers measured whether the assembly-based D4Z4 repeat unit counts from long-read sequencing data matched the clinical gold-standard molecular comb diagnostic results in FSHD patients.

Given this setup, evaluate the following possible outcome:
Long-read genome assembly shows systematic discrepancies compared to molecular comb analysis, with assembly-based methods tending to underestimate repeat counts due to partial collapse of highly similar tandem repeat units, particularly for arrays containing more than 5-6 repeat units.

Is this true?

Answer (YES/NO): NO